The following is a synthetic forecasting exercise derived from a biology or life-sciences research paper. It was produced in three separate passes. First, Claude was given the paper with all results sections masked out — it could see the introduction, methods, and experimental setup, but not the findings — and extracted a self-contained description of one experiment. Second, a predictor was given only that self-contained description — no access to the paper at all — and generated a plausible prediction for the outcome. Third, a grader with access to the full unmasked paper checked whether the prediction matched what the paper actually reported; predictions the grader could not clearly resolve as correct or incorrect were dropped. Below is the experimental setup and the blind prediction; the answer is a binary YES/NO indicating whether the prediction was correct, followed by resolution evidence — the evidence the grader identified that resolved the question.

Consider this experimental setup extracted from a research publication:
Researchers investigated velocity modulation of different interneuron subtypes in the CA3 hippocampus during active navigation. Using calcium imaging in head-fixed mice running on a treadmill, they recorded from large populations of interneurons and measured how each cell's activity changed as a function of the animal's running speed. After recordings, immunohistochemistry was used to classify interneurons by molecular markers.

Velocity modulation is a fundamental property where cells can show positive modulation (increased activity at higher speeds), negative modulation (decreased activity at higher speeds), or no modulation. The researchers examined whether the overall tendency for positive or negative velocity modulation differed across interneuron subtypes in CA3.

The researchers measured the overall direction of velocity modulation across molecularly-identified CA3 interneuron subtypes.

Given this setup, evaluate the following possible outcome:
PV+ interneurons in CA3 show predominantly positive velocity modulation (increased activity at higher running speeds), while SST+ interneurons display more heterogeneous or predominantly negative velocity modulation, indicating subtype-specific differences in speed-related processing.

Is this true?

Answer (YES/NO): NO